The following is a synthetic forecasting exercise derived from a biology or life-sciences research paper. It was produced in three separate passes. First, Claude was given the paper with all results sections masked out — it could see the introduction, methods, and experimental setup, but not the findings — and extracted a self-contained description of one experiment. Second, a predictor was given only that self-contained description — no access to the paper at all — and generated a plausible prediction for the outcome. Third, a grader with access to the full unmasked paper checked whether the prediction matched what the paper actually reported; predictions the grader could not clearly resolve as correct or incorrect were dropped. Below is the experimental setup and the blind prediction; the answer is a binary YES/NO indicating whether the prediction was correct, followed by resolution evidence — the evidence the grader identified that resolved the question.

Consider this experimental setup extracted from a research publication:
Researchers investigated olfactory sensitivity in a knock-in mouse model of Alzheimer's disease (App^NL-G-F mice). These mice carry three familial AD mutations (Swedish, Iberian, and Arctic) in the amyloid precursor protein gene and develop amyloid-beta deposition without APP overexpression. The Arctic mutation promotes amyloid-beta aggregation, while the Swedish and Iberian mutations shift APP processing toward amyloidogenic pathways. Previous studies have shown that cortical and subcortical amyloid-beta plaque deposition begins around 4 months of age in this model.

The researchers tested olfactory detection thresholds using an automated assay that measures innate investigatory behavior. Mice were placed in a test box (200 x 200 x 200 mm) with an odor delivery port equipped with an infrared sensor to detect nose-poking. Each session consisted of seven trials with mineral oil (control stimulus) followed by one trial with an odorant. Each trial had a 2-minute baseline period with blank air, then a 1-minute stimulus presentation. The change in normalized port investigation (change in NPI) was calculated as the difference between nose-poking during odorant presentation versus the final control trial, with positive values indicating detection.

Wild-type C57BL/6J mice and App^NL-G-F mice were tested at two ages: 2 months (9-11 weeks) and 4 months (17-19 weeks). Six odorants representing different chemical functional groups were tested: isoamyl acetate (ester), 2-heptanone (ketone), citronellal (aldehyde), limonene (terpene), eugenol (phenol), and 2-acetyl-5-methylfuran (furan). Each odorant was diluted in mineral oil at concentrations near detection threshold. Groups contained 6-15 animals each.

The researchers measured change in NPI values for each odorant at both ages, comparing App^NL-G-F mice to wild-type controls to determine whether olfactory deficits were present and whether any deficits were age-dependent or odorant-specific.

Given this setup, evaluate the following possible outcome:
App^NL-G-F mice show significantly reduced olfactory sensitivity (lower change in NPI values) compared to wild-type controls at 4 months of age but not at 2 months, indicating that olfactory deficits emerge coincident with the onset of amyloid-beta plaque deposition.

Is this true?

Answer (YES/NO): NO